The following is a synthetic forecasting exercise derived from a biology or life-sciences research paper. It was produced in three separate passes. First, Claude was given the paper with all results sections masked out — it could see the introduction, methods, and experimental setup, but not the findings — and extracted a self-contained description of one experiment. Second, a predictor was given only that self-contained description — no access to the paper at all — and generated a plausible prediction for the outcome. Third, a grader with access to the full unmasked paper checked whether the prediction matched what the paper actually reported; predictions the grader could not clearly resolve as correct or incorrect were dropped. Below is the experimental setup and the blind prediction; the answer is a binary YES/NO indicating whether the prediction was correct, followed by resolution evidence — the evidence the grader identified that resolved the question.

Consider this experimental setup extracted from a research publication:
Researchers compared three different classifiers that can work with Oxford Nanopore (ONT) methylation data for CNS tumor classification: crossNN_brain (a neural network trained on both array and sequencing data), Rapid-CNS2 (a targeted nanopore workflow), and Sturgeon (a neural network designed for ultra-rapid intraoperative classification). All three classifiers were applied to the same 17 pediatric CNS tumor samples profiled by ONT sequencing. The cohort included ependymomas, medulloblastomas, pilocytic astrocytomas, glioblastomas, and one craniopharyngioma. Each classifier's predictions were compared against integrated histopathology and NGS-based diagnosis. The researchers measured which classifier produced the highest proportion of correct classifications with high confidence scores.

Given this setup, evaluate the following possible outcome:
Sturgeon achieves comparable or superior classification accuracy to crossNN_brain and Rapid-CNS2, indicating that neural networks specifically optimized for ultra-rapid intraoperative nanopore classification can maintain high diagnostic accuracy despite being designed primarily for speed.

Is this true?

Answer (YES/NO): NO